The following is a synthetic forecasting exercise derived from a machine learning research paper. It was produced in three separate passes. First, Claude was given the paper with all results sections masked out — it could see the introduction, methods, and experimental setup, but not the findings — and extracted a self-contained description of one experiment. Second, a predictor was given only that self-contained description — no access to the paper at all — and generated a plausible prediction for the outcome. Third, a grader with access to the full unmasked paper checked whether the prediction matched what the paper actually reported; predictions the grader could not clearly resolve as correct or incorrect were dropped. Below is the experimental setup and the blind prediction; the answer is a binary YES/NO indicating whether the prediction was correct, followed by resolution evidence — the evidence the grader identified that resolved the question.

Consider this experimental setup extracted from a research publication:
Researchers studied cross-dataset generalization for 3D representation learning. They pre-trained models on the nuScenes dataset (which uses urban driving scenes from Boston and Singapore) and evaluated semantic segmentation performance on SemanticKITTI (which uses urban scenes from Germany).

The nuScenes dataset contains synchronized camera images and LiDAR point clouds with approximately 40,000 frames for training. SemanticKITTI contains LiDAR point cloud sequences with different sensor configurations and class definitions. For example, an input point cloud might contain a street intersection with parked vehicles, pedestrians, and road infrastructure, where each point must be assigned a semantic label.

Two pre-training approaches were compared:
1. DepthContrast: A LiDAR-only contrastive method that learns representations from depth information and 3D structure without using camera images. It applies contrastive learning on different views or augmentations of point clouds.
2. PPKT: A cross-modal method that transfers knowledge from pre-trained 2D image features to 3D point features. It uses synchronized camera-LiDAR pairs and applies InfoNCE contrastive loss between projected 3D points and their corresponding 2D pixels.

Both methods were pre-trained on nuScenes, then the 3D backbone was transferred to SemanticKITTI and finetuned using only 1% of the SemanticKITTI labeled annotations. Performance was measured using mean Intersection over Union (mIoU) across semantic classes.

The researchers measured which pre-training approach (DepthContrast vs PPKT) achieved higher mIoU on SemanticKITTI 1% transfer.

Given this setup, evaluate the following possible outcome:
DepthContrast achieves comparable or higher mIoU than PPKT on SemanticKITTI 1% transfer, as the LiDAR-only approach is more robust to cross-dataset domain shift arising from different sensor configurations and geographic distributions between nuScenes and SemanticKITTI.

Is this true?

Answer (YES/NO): NO